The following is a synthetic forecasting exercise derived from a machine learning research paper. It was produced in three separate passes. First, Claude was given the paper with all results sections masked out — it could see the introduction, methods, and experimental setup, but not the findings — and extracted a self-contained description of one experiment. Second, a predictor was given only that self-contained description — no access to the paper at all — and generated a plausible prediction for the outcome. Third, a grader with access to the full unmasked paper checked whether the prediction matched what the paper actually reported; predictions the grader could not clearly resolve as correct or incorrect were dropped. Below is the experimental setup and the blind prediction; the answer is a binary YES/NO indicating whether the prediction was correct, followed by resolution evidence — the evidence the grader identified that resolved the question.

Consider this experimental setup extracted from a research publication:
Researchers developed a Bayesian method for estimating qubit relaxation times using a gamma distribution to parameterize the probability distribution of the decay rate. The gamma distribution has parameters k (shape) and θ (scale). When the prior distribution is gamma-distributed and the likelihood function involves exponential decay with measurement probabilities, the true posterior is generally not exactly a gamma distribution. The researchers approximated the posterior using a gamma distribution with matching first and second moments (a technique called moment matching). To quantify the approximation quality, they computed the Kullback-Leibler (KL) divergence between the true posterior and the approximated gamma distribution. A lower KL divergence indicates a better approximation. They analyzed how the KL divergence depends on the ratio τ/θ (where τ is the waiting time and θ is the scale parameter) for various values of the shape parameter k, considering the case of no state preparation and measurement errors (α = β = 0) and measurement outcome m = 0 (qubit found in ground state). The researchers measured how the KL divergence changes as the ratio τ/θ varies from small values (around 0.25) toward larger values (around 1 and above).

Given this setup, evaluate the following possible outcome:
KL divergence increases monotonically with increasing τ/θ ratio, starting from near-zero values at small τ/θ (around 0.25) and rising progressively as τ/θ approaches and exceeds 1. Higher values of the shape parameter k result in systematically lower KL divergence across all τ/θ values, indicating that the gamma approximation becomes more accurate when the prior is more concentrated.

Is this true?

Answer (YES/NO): NO